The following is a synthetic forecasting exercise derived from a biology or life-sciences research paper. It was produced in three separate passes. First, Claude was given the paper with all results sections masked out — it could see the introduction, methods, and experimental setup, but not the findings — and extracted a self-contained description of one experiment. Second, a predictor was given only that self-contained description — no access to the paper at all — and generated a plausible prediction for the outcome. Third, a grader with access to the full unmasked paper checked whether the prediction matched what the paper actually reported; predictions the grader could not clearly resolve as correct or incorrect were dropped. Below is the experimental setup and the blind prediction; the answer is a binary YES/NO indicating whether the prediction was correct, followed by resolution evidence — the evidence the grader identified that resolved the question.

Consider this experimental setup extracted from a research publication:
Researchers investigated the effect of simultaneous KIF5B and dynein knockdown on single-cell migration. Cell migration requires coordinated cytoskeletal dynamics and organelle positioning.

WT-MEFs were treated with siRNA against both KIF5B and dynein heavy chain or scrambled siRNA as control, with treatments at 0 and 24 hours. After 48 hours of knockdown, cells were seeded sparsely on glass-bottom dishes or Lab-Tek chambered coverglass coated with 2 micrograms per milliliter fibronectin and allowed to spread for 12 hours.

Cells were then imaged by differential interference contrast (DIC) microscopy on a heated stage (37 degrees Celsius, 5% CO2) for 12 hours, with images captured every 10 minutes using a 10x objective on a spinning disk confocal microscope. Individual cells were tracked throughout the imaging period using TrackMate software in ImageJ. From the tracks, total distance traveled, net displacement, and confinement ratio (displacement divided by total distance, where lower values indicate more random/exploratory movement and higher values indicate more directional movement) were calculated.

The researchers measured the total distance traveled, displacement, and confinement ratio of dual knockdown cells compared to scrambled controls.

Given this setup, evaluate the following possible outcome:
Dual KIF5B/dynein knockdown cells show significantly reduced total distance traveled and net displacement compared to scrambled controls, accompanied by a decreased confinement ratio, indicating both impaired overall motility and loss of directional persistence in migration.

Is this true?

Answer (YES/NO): NO